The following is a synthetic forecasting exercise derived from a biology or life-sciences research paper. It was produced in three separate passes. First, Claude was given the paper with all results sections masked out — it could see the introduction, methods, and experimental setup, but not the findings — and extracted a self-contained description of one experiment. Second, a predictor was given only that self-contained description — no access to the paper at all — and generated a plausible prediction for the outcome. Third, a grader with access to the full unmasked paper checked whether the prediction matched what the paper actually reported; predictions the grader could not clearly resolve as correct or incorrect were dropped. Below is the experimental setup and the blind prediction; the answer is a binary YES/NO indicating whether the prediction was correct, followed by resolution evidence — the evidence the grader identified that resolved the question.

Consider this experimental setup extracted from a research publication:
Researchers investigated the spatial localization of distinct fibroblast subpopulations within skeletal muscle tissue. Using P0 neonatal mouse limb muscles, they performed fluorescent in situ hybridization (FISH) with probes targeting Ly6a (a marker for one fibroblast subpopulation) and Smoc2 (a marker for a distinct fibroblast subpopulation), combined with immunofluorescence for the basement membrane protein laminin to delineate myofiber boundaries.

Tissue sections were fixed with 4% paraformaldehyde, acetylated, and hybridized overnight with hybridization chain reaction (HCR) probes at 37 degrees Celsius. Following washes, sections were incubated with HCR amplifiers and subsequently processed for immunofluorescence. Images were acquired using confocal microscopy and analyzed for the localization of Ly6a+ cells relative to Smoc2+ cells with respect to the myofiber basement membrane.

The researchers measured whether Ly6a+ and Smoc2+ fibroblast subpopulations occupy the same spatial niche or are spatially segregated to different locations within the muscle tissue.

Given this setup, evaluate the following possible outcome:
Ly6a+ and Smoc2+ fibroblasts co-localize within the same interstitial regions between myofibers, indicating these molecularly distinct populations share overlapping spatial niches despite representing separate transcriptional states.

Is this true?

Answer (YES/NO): NO